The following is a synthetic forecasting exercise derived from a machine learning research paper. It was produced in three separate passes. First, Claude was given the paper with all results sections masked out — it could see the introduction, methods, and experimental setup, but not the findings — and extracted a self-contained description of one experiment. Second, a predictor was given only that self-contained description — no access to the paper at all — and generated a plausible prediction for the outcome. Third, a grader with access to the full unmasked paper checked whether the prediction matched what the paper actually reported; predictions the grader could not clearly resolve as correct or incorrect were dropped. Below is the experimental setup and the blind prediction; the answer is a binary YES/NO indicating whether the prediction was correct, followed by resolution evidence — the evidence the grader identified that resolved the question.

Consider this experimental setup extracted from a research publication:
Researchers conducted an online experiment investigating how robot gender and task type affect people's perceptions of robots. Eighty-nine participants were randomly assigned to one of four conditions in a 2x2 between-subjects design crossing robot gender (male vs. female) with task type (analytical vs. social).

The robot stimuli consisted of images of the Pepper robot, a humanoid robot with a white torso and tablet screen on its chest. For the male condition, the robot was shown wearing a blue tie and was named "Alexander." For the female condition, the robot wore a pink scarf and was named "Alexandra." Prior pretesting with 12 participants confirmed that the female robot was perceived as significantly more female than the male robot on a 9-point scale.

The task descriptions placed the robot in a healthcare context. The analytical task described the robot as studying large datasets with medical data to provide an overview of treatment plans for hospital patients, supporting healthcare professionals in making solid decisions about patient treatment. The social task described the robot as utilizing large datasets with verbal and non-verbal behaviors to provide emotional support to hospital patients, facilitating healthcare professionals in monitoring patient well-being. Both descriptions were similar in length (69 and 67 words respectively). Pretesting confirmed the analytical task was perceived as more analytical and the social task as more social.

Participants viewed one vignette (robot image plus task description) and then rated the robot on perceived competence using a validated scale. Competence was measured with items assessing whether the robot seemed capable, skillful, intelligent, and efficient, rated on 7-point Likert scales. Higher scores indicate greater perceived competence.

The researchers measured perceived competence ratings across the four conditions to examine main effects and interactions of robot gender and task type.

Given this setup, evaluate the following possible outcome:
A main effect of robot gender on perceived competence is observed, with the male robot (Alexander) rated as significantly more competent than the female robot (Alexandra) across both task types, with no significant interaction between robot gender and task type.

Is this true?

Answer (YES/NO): NO